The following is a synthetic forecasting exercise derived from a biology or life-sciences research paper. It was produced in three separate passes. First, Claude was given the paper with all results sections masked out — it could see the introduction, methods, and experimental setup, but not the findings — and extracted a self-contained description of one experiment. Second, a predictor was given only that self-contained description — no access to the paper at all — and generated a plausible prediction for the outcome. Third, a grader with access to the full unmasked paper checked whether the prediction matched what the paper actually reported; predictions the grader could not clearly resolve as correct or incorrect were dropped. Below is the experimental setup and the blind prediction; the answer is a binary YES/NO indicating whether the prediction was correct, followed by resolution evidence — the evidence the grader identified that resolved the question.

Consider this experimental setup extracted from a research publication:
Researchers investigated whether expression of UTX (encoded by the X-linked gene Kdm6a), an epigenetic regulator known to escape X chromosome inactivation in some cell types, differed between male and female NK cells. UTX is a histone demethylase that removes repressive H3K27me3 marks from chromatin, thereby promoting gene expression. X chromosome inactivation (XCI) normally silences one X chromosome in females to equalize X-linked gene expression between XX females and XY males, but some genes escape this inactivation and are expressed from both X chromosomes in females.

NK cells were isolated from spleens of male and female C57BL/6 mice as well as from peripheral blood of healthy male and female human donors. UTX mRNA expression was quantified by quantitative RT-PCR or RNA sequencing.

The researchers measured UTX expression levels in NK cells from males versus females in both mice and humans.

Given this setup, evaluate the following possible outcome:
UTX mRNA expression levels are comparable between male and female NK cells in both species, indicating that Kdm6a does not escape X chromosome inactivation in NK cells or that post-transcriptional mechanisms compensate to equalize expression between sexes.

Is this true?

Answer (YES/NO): NO